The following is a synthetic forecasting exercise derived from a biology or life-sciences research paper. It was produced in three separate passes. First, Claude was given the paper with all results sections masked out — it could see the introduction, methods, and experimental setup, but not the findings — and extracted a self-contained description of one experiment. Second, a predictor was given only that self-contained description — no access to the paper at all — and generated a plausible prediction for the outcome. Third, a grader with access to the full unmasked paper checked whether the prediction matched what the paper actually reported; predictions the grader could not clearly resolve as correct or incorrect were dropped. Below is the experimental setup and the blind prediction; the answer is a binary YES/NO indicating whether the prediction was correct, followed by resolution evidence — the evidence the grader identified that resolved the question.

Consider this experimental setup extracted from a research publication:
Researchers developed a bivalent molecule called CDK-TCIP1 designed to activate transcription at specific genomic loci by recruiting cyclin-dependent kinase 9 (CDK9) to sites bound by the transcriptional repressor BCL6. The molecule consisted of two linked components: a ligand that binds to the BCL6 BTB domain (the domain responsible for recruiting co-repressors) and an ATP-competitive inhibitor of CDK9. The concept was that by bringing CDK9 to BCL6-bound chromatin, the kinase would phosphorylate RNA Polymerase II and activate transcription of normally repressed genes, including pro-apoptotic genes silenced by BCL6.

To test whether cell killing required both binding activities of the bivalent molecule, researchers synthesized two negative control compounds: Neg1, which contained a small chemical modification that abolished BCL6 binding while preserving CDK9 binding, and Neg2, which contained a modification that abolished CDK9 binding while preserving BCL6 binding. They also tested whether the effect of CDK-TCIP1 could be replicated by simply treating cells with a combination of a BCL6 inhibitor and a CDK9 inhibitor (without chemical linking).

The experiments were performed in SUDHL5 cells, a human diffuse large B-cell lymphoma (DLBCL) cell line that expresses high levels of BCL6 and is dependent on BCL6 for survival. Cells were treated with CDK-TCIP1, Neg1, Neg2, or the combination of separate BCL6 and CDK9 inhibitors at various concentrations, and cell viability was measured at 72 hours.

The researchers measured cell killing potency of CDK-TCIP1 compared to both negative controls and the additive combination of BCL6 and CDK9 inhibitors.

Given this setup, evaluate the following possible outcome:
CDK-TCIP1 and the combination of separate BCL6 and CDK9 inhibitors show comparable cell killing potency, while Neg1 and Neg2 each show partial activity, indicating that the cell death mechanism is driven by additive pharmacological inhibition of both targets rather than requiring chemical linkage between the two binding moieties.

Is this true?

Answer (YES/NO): NO